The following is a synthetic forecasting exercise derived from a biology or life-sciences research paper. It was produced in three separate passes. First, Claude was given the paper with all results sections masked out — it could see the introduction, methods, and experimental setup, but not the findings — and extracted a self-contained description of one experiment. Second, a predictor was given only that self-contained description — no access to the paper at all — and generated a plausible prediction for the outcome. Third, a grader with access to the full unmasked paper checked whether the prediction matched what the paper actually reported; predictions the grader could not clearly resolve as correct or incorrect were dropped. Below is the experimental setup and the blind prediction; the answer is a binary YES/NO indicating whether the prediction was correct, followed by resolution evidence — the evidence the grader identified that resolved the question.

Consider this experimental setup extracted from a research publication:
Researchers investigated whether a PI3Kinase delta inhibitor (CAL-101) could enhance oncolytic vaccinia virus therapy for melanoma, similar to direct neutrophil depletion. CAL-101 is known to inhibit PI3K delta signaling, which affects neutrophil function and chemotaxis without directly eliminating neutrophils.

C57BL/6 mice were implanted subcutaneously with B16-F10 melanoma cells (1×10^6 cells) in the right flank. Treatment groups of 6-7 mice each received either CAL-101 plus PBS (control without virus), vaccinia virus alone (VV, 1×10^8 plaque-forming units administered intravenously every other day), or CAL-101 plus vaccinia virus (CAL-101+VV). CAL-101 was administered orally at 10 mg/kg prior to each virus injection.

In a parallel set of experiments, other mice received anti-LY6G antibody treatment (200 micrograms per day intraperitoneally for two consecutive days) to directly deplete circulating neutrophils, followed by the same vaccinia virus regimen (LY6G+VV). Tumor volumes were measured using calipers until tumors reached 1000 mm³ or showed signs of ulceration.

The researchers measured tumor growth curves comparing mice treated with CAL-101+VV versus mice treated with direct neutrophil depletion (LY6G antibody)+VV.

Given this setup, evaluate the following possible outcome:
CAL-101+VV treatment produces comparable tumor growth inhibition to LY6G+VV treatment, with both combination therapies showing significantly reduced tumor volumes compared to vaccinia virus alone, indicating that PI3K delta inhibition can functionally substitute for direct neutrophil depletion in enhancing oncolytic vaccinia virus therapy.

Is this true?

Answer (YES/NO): NO